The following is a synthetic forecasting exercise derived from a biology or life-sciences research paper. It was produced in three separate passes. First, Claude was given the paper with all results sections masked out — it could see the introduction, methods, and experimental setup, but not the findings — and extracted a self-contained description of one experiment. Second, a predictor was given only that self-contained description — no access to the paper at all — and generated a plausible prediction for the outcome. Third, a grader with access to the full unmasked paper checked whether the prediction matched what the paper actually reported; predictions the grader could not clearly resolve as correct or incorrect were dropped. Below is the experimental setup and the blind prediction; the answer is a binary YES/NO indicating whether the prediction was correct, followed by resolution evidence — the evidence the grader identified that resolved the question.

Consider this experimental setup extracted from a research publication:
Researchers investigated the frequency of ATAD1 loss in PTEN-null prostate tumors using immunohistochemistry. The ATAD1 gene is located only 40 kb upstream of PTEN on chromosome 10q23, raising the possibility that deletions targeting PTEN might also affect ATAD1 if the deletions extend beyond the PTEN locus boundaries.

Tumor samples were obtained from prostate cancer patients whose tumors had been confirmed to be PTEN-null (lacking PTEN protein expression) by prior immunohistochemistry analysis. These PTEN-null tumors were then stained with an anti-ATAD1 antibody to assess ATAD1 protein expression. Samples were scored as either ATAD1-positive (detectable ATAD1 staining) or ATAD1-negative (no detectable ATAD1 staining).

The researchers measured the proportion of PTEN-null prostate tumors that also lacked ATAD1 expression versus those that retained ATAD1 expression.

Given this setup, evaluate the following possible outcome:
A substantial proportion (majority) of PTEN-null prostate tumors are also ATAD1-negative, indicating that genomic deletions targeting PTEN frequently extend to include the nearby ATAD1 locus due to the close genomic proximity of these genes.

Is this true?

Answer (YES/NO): YES